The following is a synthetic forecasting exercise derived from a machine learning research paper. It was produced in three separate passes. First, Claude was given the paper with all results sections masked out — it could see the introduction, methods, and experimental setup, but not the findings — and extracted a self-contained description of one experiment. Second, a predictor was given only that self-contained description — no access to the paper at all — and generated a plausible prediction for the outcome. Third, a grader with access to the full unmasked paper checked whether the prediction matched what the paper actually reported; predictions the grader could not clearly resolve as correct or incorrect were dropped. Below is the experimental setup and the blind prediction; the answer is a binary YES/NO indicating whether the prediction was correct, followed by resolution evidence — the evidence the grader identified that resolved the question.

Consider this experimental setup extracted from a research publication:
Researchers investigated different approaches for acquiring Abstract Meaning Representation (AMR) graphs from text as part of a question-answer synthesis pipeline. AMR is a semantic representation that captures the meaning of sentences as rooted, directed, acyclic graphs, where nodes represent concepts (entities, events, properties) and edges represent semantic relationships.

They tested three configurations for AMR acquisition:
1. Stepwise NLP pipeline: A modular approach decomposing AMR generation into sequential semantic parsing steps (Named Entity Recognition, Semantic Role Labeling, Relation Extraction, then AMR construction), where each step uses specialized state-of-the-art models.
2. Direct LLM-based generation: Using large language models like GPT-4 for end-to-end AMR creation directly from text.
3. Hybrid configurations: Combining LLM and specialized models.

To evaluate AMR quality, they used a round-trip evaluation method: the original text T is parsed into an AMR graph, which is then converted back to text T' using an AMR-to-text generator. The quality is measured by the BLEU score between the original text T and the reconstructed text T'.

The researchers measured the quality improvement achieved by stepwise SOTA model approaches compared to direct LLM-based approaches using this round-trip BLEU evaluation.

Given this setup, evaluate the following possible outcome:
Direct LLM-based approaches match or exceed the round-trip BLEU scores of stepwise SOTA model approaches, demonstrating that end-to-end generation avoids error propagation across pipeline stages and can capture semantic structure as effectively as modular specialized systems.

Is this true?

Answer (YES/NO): NO